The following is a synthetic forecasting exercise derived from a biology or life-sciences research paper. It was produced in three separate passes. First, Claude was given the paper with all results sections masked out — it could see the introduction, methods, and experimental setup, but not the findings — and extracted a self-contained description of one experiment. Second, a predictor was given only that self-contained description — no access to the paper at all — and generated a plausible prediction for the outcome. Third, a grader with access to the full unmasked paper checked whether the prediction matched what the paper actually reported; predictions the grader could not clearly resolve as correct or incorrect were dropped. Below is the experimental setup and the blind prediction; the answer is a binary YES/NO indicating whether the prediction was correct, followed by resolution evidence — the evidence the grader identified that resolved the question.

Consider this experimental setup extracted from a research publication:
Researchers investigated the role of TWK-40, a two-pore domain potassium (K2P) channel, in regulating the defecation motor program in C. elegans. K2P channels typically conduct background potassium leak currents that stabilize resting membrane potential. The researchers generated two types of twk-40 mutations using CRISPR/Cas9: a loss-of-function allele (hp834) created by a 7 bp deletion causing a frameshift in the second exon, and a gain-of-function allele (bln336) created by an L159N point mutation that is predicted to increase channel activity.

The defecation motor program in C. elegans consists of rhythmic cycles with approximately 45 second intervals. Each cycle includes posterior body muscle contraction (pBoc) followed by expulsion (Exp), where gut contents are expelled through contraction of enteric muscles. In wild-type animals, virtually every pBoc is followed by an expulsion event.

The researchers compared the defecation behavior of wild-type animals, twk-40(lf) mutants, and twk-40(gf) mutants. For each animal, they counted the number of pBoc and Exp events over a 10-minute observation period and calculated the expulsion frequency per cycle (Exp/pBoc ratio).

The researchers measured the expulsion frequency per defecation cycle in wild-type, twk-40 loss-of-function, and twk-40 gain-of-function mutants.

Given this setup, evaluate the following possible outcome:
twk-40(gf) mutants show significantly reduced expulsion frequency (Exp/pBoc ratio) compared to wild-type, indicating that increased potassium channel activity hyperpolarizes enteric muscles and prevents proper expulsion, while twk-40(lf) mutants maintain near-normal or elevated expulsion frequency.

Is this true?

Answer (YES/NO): NO